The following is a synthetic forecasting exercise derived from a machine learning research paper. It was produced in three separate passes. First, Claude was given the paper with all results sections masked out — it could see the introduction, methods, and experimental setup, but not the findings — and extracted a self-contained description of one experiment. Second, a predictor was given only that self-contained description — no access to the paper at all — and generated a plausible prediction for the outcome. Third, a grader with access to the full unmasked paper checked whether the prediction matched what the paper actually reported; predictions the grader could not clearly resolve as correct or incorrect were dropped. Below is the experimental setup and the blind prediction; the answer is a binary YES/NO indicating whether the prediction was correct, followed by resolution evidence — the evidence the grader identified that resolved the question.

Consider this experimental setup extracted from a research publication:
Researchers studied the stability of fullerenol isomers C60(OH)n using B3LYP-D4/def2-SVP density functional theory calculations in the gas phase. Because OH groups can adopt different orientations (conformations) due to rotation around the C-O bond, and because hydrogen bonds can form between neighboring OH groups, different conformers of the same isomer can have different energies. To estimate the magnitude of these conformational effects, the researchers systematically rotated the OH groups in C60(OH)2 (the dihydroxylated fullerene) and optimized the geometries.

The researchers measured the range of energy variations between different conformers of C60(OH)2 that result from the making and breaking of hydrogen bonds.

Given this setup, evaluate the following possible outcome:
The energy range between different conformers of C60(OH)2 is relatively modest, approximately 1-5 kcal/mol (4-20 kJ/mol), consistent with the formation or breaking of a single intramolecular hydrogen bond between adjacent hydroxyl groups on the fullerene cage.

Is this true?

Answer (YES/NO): YES